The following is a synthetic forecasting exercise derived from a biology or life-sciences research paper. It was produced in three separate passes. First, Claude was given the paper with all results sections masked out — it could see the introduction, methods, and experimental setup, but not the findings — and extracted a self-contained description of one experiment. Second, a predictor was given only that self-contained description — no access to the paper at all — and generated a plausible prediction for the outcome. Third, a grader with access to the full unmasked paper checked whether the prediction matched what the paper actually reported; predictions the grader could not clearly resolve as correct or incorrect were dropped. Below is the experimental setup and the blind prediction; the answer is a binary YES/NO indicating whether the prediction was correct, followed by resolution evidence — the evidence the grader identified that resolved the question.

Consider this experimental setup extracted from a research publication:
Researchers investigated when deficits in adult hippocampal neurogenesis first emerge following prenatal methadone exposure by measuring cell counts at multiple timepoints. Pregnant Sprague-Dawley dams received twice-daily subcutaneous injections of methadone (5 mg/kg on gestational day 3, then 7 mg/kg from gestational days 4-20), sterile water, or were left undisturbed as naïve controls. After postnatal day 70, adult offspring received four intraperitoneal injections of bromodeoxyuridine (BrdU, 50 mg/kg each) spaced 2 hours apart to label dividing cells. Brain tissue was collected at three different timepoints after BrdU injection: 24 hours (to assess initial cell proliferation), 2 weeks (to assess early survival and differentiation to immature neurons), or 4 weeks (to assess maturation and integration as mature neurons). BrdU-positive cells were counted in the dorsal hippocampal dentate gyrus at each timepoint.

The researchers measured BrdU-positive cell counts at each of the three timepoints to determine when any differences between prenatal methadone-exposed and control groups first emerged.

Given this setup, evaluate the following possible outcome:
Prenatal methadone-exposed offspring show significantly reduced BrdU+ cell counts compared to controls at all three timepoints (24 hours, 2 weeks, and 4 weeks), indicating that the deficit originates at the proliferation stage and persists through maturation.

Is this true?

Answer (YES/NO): NO